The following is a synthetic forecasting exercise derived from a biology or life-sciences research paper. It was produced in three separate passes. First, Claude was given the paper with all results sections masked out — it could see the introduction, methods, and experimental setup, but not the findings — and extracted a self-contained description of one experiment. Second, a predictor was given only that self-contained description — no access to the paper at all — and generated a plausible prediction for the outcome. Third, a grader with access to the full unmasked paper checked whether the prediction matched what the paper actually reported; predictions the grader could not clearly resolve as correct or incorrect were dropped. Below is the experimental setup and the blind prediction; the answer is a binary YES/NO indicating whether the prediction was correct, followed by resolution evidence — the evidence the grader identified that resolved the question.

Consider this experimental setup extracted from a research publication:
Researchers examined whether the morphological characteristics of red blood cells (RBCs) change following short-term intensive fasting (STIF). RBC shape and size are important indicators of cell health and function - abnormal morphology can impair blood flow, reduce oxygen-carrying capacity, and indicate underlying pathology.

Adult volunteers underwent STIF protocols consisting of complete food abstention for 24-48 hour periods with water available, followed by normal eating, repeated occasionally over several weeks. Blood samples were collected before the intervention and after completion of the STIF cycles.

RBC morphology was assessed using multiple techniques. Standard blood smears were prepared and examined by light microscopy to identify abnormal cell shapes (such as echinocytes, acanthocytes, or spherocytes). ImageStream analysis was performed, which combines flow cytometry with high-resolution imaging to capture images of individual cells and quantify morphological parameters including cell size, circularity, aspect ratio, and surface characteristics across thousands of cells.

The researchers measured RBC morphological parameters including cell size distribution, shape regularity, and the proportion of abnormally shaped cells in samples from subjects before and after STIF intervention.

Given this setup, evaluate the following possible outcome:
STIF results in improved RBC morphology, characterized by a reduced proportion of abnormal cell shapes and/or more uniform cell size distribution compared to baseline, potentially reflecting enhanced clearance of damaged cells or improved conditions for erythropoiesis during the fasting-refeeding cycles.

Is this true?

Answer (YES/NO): NO